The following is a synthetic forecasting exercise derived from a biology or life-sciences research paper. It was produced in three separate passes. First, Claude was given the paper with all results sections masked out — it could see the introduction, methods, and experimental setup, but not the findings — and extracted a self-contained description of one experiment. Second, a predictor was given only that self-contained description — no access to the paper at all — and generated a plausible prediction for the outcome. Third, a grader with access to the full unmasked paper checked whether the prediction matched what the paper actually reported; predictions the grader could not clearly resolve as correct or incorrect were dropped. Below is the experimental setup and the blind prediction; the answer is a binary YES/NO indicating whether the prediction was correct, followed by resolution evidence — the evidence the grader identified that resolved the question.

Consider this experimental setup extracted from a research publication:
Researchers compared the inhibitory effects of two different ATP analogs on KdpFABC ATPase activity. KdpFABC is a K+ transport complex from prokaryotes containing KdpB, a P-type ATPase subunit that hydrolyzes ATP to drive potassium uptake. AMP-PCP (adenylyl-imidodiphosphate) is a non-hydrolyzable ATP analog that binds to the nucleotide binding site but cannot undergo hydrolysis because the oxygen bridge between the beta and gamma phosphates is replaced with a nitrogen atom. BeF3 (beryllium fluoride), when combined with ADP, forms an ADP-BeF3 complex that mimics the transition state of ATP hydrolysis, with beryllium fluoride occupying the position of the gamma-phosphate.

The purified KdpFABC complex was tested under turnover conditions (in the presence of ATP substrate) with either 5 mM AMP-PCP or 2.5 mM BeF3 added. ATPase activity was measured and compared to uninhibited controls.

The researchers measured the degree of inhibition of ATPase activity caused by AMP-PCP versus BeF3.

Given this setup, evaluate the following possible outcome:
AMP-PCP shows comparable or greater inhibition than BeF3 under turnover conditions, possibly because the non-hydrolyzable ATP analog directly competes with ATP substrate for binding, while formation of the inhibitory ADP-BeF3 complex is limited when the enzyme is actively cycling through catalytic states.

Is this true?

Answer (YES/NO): NO